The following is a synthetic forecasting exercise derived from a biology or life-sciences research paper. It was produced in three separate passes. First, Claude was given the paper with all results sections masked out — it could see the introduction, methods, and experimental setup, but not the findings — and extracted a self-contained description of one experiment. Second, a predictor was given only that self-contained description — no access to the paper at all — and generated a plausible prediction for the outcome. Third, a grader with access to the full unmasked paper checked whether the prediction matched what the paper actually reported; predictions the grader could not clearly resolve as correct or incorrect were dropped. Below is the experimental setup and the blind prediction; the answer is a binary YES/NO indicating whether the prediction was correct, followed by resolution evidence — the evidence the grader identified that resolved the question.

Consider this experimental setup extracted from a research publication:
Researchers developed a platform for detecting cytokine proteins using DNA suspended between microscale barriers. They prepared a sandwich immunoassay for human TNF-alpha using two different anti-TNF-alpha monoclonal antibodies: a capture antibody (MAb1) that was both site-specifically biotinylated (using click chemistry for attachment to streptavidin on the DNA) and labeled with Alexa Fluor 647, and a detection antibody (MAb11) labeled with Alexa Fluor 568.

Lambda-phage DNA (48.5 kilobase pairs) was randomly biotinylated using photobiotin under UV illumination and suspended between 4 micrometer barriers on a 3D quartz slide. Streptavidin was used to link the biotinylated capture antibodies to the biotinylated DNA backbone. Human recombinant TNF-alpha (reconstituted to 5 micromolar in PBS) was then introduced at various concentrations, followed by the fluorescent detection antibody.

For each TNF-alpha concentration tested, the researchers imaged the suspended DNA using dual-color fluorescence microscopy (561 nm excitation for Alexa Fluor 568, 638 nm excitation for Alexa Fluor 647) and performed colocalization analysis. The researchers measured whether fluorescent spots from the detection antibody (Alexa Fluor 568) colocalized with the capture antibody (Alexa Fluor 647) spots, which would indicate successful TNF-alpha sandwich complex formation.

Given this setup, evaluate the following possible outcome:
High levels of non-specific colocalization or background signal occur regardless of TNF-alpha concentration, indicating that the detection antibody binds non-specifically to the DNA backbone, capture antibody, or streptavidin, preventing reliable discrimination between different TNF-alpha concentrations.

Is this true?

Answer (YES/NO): NO